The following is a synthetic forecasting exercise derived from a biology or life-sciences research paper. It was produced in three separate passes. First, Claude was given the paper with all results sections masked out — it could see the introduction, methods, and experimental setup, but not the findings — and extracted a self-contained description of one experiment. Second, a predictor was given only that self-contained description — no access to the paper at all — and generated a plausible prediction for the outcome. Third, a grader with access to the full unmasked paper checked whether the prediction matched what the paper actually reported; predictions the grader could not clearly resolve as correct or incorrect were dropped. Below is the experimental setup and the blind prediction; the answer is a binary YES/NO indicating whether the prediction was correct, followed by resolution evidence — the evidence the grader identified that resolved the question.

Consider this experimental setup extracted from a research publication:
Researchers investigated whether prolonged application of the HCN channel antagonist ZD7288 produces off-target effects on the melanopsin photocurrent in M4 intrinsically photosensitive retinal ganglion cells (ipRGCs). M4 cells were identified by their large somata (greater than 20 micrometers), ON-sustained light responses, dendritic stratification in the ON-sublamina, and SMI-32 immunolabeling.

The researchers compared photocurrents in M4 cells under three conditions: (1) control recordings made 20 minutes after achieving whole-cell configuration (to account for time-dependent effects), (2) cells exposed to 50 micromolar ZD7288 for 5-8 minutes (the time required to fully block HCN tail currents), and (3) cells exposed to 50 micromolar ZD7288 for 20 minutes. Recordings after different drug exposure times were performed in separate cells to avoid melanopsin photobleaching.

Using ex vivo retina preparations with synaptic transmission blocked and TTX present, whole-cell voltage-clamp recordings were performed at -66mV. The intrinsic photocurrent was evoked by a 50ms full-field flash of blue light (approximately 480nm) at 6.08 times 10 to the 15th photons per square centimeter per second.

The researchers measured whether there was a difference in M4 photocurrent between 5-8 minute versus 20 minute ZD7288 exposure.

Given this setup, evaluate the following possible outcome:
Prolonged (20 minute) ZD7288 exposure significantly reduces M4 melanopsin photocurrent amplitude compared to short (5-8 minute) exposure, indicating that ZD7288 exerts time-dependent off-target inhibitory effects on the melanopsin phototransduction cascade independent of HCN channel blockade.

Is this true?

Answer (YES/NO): YES